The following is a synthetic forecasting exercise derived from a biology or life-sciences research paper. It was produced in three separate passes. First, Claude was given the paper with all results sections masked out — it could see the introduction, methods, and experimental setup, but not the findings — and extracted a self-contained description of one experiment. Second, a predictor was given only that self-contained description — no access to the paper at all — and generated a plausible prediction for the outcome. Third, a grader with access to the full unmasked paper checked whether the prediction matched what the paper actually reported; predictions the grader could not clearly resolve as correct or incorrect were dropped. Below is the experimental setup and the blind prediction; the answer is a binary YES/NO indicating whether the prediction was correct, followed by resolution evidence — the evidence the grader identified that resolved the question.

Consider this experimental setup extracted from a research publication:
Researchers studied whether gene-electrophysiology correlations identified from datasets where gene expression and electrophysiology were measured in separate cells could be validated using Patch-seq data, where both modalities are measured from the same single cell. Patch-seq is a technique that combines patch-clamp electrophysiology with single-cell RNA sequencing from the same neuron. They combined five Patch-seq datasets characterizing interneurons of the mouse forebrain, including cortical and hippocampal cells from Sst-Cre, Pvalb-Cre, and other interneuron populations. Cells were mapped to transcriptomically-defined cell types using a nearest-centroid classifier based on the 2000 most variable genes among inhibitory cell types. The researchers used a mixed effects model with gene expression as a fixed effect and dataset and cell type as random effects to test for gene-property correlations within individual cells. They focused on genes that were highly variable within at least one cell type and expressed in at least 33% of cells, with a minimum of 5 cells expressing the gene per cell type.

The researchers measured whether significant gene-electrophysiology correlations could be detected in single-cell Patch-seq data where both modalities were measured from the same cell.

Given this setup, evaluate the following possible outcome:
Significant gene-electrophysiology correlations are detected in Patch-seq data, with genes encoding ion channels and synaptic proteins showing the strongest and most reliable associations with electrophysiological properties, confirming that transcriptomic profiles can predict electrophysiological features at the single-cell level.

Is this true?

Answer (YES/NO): NO